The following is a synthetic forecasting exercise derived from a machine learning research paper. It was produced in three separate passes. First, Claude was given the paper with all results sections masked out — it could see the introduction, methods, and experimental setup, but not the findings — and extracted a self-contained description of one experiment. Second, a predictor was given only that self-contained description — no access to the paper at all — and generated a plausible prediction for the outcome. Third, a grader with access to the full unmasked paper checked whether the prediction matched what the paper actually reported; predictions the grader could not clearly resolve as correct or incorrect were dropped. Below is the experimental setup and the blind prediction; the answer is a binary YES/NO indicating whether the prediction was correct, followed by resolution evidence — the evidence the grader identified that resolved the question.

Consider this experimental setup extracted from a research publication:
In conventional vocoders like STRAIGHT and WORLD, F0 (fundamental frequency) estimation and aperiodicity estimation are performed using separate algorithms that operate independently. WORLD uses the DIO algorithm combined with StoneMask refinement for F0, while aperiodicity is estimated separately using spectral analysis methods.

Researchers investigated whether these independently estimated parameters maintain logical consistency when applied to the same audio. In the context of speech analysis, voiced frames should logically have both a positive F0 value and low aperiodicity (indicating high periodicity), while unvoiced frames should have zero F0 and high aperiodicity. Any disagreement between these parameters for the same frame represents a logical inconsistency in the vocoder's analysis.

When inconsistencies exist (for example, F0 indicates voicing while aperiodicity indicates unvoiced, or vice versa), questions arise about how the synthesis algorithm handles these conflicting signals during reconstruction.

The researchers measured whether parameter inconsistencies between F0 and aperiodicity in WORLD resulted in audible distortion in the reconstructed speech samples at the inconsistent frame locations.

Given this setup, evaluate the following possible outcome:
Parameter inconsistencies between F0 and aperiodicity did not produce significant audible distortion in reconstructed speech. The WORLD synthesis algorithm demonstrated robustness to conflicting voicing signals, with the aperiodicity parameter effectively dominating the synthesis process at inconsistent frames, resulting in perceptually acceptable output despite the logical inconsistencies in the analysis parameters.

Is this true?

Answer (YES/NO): NO